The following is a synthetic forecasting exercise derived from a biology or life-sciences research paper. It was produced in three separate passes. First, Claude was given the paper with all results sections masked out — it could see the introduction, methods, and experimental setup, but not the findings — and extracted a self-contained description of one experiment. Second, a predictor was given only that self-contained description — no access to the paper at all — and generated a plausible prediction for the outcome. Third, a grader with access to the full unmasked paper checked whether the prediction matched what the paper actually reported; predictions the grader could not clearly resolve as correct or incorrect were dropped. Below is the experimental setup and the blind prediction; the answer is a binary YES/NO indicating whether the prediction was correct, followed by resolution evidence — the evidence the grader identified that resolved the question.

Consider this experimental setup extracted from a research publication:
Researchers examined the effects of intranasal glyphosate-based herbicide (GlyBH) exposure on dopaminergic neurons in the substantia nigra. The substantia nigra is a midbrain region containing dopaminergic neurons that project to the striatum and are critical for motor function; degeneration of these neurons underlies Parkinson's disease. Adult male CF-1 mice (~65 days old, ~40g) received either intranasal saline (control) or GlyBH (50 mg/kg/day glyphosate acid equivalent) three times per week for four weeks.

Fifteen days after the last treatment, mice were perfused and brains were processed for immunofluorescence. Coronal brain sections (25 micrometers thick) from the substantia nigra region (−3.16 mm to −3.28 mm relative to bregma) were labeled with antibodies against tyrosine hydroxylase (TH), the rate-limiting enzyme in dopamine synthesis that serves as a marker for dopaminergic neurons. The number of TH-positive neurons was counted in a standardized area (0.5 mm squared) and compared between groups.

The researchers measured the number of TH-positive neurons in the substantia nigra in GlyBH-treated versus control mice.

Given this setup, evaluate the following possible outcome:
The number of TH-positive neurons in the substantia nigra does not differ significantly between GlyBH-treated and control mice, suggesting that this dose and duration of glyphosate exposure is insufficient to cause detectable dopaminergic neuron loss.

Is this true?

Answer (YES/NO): YES